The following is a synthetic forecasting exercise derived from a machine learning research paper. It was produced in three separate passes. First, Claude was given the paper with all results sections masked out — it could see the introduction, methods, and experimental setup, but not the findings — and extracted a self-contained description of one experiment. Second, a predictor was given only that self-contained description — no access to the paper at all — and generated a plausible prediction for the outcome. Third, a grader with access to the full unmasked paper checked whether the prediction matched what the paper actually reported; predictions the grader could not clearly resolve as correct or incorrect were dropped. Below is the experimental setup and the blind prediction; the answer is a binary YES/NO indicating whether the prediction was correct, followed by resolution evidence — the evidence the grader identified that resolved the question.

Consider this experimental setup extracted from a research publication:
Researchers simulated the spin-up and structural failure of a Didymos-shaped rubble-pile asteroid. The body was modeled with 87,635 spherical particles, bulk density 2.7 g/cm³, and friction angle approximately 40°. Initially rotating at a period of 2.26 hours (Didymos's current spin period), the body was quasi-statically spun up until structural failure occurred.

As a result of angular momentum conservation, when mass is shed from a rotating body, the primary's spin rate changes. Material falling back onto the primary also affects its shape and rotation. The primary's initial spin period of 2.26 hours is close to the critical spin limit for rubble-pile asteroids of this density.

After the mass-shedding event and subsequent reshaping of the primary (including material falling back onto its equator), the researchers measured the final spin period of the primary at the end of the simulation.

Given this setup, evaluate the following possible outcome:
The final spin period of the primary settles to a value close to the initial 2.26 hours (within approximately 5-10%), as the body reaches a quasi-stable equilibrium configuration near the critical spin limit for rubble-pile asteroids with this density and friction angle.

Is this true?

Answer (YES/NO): NO